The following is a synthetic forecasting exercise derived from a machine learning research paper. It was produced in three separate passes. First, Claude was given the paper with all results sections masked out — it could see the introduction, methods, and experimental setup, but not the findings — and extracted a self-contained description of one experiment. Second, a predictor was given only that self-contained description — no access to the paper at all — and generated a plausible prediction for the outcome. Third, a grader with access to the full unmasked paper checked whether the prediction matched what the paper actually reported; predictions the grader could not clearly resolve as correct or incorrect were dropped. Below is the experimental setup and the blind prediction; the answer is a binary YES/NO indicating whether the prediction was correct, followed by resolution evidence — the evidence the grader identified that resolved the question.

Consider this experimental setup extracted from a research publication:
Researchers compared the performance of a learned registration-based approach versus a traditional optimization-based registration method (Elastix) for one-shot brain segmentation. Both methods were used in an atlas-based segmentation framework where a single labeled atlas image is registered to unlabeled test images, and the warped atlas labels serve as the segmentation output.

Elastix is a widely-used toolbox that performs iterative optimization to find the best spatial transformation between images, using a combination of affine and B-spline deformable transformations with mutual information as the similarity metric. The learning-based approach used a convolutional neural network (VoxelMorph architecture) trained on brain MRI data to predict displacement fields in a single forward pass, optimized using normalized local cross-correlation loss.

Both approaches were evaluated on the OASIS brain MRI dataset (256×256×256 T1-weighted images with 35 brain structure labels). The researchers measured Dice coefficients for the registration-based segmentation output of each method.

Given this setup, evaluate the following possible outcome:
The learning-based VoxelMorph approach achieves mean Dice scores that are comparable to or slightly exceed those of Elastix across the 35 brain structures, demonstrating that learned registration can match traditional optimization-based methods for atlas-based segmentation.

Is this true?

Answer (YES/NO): YES